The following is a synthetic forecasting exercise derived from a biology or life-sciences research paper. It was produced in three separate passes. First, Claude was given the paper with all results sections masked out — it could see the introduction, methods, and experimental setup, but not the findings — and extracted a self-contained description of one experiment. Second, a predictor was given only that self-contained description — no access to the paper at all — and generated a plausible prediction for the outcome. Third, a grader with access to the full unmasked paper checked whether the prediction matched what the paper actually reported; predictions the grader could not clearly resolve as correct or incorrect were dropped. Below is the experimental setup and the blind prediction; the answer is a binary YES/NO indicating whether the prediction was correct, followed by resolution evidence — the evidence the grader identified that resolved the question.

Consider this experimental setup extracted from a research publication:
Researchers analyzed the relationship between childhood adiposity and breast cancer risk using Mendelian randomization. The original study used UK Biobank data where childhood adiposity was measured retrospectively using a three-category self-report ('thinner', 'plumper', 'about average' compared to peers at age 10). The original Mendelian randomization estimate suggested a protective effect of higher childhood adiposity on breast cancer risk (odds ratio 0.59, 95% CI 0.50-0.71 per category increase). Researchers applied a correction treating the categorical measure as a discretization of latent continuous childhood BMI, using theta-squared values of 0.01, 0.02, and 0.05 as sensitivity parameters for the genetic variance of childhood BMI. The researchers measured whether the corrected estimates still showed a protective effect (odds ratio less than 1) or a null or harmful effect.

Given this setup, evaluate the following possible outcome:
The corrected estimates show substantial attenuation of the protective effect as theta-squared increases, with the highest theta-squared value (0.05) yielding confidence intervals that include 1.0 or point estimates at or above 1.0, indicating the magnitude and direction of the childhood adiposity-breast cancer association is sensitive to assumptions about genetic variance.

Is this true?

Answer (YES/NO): NO